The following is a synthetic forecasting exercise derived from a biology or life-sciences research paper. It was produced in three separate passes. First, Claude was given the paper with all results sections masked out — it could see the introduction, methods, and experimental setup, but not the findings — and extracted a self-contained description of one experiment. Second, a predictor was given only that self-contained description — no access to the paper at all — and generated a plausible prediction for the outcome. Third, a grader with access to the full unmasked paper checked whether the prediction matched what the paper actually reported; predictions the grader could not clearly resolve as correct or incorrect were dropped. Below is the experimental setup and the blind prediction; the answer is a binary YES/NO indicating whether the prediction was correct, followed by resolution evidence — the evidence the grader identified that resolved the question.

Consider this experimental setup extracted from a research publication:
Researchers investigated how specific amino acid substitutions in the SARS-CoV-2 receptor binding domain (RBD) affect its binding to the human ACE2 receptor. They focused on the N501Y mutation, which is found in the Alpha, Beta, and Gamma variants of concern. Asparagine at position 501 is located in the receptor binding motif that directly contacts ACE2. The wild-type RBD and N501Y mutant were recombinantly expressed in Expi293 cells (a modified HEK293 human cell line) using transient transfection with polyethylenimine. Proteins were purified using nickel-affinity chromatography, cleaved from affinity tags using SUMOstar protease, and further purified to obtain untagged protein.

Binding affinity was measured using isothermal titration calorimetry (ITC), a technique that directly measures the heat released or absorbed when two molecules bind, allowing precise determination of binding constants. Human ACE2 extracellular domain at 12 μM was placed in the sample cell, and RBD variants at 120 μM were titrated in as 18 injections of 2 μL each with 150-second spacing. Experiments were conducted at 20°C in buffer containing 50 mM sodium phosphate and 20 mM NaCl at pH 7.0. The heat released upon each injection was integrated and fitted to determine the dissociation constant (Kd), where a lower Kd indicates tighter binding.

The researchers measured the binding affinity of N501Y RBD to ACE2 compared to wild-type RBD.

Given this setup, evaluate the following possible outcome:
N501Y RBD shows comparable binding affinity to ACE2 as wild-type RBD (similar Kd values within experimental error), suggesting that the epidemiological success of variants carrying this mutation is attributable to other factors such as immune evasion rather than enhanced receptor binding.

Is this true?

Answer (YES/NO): NO